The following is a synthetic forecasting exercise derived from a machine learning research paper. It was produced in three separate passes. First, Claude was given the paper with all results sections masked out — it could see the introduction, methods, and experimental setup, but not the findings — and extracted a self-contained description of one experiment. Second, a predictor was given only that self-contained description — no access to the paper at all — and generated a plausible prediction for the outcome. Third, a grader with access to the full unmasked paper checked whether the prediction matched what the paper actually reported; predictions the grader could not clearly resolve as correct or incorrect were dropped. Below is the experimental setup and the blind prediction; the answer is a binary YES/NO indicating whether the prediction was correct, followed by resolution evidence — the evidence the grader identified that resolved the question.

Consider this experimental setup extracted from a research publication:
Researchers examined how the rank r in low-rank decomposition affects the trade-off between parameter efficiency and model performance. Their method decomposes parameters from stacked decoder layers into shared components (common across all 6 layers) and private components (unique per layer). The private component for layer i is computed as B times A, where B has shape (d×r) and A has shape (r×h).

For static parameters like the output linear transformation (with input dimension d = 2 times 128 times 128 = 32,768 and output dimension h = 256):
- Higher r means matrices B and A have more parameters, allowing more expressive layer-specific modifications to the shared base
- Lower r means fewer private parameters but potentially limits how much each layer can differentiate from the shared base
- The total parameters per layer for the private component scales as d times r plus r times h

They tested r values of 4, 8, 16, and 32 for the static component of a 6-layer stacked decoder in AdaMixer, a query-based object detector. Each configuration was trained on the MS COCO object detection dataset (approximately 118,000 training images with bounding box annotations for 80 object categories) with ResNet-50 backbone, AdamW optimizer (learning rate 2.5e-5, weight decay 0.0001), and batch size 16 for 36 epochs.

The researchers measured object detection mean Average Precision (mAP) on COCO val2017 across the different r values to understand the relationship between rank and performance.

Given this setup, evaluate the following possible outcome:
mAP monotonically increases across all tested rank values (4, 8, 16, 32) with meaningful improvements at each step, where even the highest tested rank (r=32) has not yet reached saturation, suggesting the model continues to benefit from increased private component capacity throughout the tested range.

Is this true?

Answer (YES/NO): NO